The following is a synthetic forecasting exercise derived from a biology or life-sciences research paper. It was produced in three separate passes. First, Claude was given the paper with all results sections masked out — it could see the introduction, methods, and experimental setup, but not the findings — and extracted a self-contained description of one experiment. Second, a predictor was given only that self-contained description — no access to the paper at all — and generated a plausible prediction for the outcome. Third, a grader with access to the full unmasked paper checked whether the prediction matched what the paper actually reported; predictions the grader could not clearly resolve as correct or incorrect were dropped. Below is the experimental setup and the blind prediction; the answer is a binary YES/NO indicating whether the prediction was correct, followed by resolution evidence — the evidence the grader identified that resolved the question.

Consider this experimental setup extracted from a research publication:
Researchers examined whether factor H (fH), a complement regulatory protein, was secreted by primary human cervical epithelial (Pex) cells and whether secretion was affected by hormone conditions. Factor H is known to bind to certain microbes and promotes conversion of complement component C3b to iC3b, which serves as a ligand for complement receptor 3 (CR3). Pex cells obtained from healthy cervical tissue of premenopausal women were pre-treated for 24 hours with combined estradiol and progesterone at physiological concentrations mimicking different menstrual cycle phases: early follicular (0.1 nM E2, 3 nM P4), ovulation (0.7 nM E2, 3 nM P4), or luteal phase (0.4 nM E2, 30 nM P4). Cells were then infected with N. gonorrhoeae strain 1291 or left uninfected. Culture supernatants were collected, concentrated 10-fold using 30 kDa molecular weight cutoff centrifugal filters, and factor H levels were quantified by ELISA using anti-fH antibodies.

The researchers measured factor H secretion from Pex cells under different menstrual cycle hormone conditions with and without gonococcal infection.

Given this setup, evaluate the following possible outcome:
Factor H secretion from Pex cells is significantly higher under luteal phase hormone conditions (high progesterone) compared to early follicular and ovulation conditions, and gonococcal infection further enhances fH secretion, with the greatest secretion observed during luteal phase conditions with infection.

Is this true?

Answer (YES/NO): YES